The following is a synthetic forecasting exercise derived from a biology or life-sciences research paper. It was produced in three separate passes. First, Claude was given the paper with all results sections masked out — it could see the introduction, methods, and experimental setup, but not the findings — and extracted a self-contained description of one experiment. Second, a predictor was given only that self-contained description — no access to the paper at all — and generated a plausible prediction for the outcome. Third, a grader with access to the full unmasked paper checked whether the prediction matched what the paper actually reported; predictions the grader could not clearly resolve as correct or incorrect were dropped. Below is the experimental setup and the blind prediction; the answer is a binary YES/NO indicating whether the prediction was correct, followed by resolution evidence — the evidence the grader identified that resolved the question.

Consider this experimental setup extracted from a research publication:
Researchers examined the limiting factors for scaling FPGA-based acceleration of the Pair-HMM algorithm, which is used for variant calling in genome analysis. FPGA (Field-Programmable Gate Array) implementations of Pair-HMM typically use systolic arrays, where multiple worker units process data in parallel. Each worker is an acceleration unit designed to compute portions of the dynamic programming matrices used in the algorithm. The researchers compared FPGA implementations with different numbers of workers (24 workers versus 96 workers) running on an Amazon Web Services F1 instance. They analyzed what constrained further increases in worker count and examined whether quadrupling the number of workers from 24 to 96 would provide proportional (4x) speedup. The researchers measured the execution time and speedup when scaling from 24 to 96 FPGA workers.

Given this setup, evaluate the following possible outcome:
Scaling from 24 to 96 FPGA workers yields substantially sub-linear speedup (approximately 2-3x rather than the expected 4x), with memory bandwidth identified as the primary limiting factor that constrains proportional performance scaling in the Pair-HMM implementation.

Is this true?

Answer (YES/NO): NO